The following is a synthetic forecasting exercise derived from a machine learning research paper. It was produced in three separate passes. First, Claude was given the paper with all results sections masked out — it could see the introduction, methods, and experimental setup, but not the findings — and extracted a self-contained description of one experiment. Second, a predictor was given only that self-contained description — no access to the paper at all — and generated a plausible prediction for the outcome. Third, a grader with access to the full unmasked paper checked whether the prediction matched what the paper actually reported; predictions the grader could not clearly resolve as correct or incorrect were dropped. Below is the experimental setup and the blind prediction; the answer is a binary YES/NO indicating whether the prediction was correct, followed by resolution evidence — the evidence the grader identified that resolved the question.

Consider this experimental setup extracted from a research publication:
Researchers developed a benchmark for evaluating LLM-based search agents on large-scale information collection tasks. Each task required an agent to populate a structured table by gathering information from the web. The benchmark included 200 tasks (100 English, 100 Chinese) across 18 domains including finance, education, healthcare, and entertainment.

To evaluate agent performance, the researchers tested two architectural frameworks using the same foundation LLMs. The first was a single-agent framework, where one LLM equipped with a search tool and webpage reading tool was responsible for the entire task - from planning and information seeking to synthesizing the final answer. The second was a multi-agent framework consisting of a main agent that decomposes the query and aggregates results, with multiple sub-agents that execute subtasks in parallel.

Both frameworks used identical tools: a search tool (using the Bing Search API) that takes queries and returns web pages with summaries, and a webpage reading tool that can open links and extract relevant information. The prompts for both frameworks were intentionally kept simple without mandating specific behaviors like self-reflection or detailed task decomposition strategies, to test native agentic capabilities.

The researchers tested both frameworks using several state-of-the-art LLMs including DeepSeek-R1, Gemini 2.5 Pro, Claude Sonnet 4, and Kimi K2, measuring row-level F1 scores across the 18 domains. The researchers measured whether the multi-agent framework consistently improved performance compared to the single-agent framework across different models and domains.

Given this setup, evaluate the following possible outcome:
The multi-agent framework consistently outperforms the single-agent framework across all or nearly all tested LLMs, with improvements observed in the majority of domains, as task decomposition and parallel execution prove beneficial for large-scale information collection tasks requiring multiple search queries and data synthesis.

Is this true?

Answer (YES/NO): YES